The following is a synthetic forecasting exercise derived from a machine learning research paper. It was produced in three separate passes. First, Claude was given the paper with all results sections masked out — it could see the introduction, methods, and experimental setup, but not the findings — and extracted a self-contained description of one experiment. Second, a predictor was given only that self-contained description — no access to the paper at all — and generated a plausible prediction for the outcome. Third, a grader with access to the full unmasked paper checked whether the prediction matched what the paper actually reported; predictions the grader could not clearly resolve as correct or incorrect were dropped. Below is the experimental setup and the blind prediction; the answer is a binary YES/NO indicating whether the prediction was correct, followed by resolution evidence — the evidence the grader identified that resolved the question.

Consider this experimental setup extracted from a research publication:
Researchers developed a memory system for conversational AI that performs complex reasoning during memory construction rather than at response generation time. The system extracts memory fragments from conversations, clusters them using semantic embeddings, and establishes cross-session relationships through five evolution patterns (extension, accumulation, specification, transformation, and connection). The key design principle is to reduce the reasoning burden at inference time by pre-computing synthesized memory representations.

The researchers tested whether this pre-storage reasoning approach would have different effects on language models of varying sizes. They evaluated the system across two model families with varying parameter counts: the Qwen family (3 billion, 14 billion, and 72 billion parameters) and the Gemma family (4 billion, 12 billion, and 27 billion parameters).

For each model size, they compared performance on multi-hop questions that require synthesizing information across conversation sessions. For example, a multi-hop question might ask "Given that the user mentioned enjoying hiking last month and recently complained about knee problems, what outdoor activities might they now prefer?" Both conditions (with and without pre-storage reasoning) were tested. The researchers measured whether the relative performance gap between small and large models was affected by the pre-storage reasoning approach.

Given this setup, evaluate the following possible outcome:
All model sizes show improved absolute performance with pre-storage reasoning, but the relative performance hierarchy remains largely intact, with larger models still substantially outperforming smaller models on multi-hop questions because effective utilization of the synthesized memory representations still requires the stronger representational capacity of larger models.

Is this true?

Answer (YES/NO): NO